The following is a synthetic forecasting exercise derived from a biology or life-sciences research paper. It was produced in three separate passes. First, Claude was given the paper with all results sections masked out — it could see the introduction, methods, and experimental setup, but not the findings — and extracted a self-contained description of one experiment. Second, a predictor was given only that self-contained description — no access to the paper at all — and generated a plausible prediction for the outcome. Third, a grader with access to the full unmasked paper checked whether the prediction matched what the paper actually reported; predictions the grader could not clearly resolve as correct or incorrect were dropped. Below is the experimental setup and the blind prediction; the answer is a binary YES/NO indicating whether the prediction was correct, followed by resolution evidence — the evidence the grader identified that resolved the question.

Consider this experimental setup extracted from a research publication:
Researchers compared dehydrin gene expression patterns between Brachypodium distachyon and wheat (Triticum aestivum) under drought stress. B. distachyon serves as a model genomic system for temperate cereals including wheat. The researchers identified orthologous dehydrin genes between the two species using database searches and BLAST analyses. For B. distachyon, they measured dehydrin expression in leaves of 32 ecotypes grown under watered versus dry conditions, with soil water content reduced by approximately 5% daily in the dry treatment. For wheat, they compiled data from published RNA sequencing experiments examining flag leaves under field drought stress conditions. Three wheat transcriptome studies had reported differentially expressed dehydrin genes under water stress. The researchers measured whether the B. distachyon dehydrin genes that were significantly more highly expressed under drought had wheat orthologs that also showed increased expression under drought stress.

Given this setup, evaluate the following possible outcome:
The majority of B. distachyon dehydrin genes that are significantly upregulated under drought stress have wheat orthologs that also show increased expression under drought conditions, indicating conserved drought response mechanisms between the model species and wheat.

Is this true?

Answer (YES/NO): YES